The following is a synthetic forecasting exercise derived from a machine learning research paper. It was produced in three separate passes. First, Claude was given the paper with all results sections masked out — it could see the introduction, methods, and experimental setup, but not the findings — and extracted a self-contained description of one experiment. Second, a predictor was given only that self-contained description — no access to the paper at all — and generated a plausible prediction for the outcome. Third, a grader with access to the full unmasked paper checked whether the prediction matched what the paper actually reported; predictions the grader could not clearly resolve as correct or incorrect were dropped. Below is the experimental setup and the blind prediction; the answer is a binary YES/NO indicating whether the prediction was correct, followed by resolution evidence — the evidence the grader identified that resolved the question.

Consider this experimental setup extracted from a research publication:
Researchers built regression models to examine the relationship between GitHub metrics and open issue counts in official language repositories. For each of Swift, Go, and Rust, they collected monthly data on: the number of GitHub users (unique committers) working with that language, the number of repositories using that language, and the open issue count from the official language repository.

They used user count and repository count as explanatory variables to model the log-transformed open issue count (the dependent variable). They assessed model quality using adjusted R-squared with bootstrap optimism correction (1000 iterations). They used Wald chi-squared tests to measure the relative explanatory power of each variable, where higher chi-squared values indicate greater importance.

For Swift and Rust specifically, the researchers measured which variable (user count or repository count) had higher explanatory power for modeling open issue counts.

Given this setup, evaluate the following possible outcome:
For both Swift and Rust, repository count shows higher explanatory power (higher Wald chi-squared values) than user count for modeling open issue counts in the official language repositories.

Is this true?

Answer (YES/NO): YES